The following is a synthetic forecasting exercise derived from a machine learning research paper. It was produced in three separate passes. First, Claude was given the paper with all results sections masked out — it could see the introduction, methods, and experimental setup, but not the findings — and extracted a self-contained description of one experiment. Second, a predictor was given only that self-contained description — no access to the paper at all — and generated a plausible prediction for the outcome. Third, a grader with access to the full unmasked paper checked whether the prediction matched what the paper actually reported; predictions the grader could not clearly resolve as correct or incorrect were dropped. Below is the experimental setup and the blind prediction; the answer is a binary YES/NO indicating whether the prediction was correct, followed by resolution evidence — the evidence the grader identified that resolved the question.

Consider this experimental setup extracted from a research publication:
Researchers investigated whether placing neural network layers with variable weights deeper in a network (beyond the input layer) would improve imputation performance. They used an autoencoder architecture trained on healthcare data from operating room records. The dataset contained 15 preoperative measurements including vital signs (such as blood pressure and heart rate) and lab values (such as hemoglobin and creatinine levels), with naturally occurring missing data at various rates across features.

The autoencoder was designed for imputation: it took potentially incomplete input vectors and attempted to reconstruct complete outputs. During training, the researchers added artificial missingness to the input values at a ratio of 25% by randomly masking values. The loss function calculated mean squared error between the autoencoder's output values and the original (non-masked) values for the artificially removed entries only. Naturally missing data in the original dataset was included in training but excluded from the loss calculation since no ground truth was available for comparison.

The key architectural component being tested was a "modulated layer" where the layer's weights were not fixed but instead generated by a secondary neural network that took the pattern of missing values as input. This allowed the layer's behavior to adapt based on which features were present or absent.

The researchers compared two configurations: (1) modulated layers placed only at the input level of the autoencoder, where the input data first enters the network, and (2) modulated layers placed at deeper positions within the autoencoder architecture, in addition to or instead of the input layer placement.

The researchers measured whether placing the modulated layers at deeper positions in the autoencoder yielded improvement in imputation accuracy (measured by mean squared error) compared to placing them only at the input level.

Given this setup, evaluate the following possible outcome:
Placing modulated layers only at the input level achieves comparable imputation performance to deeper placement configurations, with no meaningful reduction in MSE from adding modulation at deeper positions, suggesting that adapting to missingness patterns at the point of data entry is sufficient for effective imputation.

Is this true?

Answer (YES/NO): YES